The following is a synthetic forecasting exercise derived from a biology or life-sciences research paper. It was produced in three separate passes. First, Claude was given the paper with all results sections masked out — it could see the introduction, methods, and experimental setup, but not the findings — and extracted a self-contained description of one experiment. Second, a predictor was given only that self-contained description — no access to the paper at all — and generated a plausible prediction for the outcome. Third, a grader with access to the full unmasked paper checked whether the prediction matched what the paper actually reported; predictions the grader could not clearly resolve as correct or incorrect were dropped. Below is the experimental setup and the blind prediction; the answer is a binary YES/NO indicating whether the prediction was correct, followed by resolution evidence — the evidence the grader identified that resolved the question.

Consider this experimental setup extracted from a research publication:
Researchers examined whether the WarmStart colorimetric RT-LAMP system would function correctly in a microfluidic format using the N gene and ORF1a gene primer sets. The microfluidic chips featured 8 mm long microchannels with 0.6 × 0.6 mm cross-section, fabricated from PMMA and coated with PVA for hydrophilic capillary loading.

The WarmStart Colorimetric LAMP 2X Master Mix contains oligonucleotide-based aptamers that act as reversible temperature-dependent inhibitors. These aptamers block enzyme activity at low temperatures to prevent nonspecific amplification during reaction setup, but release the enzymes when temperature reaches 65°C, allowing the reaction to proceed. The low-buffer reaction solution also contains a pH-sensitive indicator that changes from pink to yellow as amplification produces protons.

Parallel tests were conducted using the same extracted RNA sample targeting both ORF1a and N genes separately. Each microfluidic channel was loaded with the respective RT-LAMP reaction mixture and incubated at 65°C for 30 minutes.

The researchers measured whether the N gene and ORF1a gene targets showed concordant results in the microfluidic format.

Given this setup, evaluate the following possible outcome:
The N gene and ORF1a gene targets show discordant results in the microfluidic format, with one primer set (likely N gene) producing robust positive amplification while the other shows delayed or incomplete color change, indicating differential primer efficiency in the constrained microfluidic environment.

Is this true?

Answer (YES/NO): NO